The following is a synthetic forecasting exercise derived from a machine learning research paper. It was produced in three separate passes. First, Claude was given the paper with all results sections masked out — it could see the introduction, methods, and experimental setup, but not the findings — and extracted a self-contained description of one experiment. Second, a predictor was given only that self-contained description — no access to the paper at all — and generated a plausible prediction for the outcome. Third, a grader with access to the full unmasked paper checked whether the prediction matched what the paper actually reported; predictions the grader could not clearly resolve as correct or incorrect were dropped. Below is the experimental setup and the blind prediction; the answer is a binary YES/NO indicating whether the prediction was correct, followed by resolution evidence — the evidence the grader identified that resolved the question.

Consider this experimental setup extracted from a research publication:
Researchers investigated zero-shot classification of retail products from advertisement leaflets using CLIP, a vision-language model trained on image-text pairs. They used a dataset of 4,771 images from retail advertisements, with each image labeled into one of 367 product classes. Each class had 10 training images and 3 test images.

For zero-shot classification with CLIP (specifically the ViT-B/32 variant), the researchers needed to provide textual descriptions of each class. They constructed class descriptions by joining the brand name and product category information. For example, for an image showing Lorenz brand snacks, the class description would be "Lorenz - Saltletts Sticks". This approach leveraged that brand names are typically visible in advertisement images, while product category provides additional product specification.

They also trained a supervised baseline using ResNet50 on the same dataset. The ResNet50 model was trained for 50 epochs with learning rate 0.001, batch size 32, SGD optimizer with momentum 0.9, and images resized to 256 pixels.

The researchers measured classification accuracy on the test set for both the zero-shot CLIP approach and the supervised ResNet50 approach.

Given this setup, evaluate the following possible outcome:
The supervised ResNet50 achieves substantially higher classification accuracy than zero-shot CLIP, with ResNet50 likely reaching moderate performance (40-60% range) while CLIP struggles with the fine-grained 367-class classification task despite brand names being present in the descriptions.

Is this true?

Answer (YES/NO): NO